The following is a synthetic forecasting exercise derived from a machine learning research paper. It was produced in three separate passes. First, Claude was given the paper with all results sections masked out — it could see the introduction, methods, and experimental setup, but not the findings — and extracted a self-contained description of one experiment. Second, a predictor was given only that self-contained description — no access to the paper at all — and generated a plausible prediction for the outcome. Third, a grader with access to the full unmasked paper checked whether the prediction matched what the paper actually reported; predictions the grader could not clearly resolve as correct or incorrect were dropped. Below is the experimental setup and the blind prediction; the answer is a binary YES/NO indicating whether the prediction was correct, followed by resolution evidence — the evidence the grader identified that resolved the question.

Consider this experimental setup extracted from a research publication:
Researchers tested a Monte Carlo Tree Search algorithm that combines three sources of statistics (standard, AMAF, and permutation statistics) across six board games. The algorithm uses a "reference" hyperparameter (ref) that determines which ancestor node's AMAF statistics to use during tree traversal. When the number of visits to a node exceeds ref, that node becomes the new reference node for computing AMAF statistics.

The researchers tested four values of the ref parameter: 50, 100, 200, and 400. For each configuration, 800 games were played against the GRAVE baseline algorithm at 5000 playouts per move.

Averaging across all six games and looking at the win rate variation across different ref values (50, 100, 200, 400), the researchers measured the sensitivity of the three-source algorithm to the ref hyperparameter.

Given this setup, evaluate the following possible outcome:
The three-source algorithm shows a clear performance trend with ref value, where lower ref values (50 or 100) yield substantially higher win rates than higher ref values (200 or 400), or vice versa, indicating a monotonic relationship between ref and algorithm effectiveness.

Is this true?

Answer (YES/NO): NO